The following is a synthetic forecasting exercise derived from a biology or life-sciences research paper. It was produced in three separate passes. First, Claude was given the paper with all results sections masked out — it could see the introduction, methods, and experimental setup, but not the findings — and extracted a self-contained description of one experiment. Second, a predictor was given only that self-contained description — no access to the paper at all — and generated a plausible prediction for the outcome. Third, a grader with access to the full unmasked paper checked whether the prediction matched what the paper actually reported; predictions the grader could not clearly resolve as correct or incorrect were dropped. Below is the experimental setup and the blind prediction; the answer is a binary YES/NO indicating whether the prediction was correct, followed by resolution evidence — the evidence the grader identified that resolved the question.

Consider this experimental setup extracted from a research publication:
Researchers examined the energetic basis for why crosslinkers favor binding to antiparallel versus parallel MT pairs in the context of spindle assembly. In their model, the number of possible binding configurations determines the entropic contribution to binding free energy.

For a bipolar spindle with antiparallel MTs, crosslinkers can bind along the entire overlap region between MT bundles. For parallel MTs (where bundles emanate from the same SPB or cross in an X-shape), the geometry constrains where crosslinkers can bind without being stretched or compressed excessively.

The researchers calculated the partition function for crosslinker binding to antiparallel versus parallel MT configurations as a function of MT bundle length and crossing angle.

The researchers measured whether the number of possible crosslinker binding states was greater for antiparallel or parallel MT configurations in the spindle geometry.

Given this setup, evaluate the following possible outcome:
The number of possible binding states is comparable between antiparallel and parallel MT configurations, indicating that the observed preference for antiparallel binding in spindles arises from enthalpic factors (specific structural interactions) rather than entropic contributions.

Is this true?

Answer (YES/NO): NO